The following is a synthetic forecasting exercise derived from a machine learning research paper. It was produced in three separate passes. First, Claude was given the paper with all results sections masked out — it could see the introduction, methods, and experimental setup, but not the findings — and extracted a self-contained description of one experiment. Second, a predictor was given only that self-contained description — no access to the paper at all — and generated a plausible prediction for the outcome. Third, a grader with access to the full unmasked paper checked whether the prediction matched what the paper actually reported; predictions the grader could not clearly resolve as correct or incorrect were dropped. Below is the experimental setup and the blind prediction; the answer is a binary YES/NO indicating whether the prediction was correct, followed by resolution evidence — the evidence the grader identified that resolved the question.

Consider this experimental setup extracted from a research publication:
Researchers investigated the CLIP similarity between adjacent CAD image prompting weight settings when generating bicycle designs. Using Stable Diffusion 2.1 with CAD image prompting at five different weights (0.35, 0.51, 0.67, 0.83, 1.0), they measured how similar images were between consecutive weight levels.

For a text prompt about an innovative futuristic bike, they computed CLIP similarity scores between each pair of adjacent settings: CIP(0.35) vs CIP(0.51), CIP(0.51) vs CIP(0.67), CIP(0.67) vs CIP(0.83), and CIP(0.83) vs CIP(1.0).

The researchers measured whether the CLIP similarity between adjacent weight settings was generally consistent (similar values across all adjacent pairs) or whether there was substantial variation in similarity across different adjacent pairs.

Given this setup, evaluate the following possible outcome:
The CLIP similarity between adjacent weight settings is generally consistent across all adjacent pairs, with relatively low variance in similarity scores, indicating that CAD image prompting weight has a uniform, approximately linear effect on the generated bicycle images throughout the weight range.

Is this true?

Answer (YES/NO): NO